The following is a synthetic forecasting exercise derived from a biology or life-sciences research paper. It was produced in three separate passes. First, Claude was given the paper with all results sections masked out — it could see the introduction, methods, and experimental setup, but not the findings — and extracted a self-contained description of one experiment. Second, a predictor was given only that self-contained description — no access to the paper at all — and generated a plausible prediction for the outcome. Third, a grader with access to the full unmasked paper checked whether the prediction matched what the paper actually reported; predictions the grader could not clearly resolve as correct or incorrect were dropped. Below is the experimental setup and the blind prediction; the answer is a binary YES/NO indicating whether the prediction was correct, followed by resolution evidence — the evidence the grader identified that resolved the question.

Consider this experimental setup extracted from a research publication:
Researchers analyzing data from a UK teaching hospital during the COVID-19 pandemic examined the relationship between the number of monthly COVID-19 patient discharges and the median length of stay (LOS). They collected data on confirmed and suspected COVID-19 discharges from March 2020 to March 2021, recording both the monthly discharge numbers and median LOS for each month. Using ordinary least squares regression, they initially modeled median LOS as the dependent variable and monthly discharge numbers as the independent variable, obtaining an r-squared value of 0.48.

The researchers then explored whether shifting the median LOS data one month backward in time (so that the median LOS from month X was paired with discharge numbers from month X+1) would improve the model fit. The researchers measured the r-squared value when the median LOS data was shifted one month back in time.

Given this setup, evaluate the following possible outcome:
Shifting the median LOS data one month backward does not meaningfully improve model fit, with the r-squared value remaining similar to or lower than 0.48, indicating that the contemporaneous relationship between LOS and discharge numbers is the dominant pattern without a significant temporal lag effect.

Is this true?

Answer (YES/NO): NO